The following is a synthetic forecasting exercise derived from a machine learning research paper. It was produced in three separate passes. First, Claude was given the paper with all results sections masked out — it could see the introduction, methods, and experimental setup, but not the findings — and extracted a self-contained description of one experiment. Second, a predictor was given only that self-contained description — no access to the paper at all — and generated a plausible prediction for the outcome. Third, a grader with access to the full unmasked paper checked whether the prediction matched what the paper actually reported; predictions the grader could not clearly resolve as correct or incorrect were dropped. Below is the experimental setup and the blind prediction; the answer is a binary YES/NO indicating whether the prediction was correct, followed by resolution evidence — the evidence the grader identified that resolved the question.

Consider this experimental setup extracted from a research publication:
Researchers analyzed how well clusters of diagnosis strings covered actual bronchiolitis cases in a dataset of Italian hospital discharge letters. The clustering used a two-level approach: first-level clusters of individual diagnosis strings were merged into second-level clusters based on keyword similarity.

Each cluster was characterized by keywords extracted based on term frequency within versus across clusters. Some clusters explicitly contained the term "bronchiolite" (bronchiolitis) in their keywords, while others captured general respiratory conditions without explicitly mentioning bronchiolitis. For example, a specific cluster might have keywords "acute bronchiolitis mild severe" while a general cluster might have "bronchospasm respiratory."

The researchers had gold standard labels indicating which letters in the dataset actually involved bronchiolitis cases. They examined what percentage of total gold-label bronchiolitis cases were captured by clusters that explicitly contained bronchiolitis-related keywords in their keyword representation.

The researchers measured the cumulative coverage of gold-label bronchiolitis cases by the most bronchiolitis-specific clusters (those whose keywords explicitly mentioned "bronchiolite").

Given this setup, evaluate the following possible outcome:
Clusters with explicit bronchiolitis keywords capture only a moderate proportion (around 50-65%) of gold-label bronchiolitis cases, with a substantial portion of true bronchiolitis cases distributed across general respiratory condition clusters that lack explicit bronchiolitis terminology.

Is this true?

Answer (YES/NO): YES